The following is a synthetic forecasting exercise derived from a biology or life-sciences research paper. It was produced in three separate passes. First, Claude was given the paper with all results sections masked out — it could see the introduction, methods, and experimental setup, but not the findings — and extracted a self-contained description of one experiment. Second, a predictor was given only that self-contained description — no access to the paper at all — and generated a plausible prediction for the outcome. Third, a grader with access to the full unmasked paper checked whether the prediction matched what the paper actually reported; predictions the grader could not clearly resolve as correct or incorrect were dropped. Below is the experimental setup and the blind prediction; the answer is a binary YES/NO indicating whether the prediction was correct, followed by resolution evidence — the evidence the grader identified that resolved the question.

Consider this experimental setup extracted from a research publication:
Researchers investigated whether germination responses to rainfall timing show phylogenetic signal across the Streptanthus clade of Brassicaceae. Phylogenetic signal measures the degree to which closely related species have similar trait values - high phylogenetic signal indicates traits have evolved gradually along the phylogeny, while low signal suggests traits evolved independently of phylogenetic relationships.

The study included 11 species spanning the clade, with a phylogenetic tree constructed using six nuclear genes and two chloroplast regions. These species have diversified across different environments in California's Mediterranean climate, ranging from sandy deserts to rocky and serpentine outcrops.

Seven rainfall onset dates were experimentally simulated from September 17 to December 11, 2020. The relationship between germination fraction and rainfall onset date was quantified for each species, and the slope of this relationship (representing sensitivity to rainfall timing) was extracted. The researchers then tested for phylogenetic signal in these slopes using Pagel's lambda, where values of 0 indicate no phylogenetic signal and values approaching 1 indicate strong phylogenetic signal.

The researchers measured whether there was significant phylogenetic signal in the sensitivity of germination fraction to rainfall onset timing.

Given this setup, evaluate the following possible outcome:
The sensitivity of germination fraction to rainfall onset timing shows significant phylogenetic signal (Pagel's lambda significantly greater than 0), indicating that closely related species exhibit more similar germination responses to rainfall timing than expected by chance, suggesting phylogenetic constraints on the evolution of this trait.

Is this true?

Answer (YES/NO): NO